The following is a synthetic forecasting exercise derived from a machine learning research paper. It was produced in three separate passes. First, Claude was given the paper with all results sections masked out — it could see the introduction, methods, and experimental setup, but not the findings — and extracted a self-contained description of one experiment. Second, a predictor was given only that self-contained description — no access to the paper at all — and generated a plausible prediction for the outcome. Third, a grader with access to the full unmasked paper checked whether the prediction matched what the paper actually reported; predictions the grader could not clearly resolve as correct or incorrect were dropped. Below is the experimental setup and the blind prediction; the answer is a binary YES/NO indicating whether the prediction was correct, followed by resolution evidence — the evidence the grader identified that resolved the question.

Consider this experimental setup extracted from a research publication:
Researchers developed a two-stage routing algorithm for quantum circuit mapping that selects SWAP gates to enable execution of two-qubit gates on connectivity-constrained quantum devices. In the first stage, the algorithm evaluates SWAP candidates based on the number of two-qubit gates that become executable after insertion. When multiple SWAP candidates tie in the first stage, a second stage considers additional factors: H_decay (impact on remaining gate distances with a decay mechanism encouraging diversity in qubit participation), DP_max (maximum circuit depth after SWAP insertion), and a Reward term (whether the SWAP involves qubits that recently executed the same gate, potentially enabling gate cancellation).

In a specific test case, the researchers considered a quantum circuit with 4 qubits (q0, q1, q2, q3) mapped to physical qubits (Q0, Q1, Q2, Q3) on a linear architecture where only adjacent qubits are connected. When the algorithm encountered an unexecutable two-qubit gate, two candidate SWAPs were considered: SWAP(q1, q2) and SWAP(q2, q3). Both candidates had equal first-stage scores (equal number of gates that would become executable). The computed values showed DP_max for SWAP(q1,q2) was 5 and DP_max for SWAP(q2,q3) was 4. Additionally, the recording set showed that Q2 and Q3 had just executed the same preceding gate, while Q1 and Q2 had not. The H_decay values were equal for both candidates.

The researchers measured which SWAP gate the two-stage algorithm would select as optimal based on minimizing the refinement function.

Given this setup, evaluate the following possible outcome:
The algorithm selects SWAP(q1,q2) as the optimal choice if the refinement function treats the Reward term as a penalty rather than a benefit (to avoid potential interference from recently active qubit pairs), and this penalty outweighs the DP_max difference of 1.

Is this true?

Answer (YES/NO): NO